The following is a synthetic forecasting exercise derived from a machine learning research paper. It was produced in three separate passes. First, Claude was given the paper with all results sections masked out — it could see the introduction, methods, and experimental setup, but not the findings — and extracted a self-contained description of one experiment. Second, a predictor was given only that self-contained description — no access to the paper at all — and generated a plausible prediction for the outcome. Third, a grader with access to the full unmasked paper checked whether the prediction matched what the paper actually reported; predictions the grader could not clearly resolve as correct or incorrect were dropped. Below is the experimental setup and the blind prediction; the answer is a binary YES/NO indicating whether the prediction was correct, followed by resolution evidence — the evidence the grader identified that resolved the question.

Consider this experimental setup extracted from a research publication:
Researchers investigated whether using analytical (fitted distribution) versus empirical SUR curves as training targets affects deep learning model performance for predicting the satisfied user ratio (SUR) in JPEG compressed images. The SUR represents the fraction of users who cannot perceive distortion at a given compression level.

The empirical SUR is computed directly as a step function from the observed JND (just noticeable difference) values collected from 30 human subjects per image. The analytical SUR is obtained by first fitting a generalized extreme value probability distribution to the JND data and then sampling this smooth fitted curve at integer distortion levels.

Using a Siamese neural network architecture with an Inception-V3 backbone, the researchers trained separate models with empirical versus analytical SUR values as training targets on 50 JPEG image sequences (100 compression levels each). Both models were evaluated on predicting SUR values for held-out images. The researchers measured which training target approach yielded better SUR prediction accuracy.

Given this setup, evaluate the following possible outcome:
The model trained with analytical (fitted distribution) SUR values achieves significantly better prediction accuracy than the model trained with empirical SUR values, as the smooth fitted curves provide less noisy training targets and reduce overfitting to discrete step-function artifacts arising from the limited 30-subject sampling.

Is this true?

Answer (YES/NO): YES